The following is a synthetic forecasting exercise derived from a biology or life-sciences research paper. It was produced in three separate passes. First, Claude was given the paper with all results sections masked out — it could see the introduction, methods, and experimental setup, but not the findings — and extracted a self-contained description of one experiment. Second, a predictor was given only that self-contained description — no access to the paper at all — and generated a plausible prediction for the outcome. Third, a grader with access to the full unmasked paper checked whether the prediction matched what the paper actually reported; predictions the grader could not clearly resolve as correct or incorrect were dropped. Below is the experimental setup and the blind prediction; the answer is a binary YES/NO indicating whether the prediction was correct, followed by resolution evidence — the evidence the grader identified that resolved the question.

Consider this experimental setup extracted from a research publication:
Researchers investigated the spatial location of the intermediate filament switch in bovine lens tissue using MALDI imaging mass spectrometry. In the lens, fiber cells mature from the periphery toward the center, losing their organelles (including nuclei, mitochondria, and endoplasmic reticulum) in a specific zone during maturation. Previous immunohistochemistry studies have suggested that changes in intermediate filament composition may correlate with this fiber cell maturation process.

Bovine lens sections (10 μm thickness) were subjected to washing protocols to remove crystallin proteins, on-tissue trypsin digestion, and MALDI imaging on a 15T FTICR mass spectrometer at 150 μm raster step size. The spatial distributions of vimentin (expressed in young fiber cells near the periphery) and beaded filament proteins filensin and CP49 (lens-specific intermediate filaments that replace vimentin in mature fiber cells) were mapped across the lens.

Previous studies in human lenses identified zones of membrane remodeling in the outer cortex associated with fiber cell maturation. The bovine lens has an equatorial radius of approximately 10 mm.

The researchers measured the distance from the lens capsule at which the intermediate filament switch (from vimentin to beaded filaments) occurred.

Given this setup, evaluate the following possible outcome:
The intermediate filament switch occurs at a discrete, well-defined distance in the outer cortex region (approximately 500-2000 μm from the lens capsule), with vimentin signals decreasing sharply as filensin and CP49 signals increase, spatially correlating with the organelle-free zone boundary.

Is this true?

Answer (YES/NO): NO